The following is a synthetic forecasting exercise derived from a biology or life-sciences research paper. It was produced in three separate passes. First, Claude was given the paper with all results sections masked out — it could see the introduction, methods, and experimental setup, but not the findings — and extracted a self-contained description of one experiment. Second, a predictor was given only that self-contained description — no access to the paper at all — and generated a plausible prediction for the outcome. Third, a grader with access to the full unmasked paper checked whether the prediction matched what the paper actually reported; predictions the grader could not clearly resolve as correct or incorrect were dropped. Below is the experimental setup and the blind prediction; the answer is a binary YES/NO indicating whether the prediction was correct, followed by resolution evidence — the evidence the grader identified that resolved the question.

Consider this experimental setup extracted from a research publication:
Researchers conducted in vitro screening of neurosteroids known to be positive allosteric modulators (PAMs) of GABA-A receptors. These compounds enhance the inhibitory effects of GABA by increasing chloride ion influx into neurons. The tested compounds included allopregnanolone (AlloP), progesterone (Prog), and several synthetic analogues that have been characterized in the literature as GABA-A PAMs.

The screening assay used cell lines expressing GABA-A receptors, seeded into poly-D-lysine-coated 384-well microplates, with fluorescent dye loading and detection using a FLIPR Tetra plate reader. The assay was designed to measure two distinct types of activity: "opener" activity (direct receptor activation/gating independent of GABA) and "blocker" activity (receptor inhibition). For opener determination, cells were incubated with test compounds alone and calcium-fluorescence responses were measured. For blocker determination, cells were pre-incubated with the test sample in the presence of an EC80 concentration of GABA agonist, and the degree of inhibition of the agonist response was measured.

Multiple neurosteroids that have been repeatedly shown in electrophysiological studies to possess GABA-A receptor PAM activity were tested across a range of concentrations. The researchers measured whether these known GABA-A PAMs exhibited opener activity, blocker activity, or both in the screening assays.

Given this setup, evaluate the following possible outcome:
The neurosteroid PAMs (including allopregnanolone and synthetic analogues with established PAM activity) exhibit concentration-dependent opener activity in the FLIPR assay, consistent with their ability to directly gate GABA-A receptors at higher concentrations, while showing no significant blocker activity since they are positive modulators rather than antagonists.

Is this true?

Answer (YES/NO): NO